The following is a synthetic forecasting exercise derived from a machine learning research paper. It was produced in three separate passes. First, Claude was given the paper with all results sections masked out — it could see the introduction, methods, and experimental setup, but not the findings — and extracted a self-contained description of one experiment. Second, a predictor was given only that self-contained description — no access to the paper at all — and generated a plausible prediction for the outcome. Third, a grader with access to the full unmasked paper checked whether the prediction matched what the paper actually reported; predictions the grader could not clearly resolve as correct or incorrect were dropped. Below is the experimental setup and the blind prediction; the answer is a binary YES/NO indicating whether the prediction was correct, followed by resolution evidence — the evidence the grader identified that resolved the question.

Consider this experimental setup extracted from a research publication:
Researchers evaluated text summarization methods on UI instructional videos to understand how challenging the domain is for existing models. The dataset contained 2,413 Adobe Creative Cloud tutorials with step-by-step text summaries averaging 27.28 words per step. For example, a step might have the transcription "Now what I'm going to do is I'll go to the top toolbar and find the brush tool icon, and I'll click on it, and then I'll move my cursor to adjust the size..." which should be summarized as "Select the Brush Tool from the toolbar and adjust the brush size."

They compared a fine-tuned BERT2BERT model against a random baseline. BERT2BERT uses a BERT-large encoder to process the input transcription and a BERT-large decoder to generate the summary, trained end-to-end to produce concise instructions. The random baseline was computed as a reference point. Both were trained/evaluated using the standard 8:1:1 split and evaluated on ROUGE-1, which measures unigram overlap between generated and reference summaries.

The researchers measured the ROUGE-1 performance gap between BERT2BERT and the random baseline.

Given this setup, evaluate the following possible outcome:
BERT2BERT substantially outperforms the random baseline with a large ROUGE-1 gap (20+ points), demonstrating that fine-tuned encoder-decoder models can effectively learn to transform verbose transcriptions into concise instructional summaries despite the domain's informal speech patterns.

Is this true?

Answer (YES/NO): NO